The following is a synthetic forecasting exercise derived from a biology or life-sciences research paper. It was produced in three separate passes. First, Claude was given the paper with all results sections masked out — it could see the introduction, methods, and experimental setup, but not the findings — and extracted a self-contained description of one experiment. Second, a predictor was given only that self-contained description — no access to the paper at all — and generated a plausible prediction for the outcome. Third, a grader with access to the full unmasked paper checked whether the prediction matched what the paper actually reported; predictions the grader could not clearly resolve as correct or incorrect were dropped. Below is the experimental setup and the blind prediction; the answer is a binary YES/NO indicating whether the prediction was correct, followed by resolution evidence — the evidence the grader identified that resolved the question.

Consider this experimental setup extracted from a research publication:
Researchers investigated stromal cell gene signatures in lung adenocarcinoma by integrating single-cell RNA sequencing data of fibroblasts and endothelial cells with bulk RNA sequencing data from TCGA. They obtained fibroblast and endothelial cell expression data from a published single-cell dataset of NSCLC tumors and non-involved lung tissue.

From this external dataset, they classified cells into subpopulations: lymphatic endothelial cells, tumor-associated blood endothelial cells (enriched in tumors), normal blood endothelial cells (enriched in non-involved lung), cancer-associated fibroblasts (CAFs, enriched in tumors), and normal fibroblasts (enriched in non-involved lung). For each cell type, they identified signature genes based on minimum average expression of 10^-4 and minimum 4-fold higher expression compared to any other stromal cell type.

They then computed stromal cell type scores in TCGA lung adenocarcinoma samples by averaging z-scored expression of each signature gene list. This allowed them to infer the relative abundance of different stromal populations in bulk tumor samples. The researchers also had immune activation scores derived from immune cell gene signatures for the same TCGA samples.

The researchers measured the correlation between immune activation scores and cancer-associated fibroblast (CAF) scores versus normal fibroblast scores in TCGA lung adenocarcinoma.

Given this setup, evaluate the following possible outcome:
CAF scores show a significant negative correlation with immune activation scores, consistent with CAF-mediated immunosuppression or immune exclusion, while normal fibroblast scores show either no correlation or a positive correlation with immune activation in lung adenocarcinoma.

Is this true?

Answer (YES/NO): NO